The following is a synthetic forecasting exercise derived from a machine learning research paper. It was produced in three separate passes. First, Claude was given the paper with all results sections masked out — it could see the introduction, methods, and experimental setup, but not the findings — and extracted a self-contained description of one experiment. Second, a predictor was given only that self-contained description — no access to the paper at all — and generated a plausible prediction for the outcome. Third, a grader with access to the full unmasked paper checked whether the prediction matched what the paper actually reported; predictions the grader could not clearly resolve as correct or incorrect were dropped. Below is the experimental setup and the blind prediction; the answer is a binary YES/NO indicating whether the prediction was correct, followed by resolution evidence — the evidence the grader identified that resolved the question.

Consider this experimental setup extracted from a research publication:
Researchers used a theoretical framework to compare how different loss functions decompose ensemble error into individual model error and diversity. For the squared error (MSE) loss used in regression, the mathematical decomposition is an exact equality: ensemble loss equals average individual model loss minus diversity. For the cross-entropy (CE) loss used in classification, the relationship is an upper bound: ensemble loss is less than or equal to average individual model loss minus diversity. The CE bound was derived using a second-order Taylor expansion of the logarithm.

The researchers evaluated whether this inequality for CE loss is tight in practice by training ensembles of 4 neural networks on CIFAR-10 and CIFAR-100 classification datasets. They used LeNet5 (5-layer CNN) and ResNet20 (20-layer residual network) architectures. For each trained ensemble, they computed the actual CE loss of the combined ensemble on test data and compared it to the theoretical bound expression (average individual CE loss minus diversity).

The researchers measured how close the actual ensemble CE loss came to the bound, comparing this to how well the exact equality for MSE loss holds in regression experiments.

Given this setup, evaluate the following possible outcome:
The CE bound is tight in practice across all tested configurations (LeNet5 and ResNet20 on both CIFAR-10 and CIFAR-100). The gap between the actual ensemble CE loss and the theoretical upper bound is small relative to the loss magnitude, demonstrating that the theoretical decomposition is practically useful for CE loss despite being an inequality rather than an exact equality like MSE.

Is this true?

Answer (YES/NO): YES